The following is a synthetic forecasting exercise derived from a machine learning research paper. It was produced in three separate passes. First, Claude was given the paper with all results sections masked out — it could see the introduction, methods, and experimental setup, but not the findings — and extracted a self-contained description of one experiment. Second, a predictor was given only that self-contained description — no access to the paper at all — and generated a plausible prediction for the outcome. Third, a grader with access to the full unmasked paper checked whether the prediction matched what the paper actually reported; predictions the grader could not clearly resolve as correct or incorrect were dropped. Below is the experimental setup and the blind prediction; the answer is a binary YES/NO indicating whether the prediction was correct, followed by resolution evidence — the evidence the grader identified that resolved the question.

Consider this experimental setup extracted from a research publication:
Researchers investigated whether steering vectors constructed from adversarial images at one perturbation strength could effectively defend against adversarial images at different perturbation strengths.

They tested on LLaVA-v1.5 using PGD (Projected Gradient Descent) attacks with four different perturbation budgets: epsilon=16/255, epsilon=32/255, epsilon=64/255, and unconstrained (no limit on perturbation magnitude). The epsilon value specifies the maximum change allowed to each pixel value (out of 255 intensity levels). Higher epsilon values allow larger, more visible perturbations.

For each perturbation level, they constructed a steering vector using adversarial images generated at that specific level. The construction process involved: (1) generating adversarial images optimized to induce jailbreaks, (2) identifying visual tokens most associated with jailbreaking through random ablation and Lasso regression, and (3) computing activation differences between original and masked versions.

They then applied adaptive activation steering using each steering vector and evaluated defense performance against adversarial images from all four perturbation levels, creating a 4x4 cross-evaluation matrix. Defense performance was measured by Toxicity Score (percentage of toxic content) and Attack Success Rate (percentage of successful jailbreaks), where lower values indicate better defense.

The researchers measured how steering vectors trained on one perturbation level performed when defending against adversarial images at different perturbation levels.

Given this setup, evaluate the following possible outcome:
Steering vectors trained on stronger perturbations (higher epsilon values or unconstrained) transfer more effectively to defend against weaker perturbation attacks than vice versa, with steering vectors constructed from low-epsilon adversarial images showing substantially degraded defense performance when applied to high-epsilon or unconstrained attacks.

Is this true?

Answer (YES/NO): NO